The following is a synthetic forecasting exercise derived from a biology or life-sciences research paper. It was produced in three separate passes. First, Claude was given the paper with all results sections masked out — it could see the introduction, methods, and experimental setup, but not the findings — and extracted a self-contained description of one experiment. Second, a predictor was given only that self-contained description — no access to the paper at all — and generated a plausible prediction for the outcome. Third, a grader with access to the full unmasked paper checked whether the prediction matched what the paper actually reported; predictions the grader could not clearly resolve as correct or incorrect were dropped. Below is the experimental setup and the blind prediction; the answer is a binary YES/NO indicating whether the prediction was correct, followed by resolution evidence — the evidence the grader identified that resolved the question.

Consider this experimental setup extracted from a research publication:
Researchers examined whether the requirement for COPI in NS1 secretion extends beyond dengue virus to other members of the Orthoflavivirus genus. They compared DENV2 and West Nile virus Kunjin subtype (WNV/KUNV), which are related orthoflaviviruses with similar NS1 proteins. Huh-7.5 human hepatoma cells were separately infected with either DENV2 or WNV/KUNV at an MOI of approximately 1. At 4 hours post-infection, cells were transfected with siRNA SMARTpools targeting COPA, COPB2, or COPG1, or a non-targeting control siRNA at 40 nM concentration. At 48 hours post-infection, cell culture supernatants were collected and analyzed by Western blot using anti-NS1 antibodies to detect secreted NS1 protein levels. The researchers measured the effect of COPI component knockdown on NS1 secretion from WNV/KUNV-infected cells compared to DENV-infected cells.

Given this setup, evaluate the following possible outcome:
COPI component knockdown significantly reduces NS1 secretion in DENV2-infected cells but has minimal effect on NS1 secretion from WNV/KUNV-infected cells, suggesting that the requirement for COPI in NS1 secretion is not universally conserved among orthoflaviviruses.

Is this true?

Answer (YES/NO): NO